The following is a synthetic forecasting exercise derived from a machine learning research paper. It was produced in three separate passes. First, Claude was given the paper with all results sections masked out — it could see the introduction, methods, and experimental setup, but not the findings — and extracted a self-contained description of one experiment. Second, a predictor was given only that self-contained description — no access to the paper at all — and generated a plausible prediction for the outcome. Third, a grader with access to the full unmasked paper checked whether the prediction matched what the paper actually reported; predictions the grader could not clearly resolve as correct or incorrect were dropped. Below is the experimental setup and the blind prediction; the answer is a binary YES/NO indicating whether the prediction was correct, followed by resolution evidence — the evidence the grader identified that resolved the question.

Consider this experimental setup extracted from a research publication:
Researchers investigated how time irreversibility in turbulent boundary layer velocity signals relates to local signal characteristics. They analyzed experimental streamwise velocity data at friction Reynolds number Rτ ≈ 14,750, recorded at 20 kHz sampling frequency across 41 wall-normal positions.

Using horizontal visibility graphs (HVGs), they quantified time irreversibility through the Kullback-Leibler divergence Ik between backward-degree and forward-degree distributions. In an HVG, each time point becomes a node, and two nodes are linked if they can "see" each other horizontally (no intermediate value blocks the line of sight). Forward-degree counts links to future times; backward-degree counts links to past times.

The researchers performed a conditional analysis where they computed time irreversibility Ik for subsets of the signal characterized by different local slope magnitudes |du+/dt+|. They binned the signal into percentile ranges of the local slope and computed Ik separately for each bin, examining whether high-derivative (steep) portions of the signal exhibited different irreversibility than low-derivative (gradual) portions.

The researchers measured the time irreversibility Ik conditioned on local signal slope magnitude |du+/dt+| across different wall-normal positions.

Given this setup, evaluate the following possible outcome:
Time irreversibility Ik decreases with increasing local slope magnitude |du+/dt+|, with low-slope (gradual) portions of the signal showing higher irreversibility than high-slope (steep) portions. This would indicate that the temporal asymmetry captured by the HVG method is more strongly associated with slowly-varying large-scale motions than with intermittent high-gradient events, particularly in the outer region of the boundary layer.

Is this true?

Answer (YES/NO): NO